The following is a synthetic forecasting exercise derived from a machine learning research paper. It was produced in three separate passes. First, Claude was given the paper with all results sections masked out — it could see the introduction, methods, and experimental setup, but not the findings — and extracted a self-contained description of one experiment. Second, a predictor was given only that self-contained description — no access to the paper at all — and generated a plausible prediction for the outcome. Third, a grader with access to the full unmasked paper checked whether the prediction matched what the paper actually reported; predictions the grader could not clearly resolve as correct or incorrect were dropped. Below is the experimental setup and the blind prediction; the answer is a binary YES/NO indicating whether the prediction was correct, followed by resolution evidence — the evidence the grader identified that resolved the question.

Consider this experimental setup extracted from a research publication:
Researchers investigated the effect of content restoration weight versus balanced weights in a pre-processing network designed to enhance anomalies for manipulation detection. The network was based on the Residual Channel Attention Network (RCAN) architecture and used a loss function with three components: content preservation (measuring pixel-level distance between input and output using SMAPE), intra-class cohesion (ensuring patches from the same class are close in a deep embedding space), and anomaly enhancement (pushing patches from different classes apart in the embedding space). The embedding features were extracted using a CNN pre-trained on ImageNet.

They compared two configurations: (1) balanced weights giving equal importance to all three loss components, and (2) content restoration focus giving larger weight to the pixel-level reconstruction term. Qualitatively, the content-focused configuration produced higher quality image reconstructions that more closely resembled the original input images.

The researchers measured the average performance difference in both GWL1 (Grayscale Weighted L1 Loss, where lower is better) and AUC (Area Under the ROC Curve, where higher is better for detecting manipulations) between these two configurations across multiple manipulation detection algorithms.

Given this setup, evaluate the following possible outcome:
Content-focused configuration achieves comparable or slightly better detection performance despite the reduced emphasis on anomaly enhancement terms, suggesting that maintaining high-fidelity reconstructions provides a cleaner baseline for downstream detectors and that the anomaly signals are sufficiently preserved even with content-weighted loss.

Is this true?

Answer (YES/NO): NO